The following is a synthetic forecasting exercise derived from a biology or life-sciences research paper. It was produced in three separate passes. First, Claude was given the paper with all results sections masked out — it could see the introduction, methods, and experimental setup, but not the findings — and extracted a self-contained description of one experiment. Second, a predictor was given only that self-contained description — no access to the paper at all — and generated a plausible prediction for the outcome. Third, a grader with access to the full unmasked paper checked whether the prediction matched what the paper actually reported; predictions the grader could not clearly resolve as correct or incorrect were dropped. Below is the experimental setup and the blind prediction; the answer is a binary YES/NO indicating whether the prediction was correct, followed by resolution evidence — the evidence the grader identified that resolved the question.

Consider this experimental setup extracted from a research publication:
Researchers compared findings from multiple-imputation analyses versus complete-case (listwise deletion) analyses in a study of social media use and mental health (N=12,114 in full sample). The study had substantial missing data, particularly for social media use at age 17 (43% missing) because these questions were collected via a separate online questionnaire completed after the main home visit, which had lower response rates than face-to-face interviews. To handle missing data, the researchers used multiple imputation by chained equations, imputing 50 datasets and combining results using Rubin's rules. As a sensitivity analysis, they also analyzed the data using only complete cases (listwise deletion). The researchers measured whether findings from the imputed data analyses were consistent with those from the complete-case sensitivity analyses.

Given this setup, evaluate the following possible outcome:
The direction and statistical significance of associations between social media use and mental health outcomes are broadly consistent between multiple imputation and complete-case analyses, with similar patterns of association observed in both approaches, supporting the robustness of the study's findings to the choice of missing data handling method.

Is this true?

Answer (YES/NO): YES